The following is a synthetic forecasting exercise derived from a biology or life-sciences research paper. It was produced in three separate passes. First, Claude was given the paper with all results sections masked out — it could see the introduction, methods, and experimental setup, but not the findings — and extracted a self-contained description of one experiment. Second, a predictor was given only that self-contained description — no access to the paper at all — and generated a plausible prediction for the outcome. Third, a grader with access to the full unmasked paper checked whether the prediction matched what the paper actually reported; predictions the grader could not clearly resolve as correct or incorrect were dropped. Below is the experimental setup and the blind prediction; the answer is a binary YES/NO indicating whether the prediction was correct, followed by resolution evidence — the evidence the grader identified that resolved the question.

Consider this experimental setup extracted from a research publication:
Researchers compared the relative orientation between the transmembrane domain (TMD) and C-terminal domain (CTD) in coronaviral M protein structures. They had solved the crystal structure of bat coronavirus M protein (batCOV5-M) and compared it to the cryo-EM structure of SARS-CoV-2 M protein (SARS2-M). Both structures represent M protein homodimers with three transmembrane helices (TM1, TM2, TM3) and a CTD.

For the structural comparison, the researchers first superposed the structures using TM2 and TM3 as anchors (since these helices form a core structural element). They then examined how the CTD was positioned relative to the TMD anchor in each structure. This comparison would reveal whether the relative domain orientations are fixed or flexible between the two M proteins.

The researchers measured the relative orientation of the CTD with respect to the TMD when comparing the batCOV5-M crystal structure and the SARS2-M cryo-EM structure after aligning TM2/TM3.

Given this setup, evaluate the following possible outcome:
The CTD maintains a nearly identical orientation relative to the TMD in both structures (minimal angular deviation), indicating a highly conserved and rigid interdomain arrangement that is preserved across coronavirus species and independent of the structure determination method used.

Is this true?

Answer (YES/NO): NO